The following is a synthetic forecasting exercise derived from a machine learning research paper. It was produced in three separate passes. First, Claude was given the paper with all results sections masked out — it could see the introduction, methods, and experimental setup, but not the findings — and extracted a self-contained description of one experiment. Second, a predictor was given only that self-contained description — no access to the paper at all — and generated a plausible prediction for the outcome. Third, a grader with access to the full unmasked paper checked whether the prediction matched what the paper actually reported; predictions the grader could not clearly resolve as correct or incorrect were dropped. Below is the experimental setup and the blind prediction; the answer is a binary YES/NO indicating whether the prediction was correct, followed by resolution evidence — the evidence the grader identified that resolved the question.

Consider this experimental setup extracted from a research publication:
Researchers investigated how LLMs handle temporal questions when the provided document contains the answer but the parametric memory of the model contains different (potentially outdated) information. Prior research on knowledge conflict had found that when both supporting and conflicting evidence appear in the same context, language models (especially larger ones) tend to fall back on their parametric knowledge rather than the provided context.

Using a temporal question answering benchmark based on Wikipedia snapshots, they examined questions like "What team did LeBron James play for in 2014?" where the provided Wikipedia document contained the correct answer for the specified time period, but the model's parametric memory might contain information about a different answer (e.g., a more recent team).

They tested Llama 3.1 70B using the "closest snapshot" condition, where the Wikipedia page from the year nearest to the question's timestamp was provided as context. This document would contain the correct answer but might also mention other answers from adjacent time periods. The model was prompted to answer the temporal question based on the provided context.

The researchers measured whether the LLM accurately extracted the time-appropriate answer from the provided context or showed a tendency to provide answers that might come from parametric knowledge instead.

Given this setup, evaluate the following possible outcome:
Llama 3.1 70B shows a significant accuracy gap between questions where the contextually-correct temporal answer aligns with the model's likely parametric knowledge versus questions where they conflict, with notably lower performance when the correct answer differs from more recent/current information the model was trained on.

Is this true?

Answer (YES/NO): YES